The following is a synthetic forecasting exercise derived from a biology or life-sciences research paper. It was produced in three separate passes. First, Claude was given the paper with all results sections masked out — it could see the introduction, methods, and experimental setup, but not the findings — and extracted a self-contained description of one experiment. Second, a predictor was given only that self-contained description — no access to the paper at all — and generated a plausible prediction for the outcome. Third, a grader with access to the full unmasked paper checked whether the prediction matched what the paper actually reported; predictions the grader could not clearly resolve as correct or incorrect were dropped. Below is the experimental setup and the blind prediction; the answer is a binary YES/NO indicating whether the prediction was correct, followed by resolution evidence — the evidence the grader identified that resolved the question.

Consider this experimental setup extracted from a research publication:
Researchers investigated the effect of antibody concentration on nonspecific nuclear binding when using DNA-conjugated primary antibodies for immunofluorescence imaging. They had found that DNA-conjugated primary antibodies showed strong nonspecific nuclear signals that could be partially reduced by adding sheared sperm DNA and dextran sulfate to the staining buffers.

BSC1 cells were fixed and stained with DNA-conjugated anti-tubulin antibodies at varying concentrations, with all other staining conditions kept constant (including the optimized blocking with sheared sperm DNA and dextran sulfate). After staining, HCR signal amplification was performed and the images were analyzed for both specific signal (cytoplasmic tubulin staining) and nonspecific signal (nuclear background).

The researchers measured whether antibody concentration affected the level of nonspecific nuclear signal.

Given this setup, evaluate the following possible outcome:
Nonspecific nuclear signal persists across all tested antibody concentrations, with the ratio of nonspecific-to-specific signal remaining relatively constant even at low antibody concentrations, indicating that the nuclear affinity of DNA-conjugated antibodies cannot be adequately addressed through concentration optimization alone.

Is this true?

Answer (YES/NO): NO